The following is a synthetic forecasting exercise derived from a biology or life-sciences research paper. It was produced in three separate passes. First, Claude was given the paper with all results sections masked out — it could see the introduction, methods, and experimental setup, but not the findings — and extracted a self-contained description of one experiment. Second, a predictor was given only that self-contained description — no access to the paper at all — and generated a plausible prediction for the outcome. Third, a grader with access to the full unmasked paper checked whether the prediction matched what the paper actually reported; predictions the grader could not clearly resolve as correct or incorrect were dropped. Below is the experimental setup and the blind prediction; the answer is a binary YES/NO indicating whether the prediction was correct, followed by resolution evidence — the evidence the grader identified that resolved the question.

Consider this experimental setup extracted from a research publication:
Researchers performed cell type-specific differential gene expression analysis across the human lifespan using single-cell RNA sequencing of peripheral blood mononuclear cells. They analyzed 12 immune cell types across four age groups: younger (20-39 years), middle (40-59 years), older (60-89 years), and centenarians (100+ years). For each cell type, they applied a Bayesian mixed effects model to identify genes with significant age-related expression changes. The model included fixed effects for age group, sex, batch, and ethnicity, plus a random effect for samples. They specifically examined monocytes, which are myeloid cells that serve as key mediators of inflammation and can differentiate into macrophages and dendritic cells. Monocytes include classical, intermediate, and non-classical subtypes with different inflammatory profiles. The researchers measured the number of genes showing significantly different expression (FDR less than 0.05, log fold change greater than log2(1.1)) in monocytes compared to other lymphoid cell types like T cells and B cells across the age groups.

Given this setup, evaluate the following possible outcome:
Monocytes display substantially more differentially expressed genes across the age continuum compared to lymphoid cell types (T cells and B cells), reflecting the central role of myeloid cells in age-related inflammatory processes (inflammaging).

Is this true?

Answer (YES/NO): NO